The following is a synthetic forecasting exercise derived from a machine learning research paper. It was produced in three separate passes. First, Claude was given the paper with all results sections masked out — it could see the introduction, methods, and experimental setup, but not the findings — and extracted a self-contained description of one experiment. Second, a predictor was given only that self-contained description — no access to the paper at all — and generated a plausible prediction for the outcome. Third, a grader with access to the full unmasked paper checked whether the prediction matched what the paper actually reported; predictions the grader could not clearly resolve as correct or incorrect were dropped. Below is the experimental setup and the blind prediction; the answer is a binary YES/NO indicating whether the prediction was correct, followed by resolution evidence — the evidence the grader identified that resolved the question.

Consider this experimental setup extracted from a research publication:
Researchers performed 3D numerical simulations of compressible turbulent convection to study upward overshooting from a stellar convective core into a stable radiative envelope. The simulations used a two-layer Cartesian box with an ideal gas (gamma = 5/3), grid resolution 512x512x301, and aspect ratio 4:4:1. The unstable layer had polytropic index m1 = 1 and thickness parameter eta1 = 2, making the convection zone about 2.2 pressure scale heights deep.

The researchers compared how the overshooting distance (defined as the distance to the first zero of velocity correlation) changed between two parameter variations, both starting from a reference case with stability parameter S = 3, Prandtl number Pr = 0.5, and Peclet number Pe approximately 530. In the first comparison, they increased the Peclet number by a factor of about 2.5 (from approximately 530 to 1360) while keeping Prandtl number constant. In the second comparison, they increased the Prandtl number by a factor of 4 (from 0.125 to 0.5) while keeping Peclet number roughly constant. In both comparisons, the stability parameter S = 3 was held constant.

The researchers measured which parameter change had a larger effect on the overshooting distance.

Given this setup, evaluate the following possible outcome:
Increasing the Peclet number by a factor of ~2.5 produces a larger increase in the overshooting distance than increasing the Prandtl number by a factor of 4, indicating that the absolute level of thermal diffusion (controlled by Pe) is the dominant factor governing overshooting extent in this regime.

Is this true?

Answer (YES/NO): NO